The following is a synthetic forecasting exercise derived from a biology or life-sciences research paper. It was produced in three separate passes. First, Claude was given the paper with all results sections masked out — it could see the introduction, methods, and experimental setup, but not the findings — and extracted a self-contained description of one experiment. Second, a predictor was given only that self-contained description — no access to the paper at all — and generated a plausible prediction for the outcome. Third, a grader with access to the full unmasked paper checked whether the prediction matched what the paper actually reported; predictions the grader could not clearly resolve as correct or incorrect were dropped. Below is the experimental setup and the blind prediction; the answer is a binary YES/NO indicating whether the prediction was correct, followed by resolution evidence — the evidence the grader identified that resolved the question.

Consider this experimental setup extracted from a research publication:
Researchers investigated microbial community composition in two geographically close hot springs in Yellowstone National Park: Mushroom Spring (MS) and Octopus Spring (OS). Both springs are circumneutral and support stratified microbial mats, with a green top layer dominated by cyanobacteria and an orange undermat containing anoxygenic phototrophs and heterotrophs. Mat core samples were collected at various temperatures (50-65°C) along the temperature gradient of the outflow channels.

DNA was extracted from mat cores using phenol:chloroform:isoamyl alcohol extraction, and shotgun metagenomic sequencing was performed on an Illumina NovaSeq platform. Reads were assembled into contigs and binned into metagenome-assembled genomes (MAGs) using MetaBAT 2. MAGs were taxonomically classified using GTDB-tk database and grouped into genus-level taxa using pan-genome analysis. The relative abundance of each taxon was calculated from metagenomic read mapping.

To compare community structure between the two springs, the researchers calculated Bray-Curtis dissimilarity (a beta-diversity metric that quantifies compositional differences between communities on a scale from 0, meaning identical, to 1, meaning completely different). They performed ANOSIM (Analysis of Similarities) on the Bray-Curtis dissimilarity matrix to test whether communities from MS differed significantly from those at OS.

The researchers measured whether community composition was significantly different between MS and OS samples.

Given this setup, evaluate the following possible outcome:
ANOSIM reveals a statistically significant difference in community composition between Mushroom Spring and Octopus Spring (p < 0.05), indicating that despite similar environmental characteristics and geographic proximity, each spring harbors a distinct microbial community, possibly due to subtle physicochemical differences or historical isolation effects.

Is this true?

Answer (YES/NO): YES